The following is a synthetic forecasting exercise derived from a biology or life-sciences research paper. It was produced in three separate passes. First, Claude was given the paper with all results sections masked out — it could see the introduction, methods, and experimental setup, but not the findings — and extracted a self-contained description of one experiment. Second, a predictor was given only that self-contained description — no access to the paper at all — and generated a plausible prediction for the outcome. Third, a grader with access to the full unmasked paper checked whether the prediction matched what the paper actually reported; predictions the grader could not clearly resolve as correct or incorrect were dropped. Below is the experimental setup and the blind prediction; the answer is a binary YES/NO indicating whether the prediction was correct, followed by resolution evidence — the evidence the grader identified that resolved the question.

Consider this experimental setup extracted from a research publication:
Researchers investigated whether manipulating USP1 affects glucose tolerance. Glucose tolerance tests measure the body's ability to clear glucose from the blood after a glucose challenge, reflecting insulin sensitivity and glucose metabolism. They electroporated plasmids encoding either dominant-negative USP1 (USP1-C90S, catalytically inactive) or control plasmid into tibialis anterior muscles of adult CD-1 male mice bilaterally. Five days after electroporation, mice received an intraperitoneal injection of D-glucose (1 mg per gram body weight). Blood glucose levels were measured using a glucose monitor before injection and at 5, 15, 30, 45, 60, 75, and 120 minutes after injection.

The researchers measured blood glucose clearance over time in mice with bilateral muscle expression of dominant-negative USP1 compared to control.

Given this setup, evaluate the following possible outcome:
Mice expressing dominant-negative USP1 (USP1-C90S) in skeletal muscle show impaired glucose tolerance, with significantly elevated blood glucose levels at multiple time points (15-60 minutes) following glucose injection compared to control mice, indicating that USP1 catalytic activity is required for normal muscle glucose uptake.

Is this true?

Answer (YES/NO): NO